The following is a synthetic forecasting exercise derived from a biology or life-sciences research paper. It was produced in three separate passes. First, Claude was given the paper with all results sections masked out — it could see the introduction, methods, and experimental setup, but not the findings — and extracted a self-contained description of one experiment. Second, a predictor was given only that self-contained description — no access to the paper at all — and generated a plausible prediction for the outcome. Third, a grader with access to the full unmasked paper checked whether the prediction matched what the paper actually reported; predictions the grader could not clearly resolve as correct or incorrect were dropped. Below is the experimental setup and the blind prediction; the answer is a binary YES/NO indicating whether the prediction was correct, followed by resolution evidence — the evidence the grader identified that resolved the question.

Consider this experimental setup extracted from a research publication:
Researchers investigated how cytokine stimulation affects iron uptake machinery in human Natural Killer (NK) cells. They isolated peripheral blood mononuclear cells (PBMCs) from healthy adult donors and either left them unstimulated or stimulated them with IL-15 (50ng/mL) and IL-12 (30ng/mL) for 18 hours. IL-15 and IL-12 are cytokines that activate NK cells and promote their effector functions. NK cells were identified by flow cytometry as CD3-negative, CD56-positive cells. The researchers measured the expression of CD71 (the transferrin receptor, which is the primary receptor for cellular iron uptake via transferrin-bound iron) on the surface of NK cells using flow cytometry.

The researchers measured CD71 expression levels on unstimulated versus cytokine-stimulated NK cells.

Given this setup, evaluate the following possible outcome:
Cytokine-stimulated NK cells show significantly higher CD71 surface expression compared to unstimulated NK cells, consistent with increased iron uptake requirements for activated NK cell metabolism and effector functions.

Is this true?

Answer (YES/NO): YES